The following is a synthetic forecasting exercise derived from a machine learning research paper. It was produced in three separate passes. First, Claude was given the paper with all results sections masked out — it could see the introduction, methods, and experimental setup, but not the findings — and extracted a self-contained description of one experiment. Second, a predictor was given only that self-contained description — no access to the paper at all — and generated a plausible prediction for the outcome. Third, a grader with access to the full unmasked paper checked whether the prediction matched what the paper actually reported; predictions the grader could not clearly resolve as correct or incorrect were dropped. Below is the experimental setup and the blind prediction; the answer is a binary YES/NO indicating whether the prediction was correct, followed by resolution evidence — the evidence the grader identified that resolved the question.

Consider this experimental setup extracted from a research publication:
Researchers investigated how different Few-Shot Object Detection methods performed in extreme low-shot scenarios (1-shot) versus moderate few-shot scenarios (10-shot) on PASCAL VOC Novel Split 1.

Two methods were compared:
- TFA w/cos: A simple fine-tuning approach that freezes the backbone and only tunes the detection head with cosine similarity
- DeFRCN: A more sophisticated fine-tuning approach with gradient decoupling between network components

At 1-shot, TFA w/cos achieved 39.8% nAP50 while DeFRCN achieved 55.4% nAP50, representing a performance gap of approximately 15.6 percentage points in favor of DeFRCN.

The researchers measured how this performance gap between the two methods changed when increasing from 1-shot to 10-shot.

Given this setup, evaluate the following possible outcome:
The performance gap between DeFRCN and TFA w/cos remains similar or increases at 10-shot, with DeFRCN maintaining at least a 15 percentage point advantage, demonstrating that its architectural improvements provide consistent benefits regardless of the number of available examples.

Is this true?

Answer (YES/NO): NO